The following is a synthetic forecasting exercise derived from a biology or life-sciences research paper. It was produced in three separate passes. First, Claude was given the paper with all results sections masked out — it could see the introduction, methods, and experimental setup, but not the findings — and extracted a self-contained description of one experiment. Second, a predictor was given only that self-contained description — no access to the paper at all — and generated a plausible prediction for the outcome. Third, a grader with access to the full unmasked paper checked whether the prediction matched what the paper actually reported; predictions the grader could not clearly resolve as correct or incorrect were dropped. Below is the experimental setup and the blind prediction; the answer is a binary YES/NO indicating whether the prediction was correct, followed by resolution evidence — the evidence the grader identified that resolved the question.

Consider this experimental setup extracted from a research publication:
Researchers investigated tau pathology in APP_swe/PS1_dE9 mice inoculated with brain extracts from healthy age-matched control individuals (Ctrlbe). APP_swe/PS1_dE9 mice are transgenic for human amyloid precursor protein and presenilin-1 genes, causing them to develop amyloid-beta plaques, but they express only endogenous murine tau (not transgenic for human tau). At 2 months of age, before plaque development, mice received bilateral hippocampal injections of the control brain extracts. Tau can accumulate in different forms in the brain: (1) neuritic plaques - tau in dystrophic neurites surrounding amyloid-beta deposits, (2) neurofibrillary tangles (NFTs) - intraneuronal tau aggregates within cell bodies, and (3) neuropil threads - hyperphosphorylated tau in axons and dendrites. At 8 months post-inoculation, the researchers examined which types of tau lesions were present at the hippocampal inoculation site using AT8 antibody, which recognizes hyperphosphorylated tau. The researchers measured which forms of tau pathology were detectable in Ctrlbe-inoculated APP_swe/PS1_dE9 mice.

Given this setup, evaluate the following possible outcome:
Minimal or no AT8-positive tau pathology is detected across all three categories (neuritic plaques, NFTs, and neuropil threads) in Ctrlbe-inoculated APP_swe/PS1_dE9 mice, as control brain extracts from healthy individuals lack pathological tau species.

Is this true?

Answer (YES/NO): NO